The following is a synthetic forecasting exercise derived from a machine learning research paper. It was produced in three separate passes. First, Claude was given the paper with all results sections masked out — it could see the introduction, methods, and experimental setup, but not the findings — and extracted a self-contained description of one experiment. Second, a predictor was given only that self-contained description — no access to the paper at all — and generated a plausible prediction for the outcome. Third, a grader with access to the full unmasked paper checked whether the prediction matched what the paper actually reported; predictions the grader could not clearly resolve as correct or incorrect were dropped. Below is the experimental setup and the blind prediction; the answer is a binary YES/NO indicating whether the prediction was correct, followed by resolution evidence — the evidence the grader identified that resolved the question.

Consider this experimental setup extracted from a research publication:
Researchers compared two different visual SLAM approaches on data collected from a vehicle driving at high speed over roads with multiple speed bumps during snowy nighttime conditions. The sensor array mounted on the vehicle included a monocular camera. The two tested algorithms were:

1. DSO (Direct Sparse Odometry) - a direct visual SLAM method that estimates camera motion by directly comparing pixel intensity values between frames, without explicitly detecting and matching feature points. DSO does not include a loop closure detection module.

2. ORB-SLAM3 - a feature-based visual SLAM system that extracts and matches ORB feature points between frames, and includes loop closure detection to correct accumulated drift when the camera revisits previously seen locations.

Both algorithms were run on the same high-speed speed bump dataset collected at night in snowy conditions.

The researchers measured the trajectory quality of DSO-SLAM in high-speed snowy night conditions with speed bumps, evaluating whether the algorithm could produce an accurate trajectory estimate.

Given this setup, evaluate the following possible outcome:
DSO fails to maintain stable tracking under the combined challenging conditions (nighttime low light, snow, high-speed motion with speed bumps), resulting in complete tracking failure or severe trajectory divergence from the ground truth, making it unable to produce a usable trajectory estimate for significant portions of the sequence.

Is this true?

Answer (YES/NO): YES